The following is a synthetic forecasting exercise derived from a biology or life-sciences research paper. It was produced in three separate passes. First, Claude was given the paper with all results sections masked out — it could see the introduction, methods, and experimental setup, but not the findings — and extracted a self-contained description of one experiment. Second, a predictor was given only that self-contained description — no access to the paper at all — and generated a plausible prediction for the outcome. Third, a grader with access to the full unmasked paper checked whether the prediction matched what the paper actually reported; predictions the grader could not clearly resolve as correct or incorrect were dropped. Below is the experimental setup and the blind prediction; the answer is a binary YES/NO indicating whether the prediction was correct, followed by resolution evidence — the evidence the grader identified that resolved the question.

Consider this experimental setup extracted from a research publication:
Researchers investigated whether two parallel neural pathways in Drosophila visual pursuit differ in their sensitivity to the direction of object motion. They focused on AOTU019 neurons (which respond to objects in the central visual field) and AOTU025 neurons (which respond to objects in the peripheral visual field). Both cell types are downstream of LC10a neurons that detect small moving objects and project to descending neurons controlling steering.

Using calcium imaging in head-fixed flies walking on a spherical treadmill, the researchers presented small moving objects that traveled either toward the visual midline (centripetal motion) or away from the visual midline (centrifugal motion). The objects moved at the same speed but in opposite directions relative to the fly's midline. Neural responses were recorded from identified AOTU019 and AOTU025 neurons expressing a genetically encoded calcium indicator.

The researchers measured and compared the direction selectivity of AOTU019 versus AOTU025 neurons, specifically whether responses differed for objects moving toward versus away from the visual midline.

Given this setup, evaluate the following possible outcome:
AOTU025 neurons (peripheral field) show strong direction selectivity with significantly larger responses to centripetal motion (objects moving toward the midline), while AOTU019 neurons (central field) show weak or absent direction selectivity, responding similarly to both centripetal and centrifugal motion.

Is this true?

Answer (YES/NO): NO